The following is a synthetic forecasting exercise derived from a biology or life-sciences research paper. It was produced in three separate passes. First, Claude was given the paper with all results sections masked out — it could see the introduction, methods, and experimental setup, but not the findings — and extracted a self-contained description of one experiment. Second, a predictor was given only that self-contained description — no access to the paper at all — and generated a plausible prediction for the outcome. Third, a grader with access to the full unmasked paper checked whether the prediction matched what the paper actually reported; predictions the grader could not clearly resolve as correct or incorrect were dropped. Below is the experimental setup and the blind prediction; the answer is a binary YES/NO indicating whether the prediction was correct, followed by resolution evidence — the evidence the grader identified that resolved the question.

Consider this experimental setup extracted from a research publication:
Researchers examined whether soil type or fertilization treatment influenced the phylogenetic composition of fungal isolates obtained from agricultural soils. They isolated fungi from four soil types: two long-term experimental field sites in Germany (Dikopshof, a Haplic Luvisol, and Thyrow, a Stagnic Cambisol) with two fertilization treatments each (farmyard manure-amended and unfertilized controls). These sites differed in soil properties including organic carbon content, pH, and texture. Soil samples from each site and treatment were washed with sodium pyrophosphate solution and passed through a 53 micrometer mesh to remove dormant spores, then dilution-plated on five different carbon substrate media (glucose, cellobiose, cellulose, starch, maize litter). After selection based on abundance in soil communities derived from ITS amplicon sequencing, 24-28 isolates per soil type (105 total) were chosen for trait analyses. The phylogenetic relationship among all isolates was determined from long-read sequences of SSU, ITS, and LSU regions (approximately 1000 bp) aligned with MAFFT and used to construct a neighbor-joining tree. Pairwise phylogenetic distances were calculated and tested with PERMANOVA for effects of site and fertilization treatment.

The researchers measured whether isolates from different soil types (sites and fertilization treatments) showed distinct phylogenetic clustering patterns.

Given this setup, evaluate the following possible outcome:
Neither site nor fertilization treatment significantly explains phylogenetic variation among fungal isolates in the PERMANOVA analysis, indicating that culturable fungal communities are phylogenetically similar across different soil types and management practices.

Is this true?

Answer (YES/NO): NO